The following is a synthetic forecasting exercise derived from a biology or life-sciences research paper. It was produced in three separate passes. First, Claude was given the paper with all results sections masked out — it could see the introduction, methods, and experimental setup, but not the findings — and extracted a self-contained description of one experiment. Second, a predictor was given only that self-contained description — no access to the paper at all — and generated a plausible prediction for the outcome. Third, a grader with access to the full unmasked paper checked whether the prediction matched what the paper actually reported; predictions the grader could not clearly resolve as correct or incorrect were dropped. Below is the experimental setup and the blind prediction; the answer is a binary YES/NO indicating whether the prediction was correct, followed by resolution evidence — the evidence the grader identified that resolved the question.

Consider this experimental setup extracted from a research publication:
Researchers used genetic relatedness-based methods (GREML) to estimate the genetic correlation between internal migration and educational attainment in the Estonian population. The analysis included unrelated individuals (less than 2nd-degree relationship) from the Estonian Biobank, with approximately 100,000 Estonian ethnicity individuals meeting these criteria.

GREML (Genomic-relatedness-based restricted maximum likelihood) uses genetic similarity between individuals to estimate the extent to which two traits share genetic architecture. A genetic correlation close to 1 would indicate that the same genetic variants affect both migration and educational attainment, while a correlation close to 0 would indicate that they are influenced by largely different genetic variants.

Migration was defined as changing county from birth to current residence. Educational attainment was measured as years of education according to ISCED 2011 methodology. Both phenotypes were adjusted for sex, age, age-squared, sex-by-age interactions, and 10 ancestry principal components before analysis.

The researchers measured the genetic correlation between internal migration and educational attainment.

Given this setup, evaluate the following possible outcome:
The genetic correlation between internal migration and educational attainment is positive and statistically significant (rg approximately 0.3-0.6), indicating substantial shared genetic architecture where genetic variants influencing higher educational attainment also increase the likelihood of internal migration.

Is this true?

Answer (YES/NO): NO